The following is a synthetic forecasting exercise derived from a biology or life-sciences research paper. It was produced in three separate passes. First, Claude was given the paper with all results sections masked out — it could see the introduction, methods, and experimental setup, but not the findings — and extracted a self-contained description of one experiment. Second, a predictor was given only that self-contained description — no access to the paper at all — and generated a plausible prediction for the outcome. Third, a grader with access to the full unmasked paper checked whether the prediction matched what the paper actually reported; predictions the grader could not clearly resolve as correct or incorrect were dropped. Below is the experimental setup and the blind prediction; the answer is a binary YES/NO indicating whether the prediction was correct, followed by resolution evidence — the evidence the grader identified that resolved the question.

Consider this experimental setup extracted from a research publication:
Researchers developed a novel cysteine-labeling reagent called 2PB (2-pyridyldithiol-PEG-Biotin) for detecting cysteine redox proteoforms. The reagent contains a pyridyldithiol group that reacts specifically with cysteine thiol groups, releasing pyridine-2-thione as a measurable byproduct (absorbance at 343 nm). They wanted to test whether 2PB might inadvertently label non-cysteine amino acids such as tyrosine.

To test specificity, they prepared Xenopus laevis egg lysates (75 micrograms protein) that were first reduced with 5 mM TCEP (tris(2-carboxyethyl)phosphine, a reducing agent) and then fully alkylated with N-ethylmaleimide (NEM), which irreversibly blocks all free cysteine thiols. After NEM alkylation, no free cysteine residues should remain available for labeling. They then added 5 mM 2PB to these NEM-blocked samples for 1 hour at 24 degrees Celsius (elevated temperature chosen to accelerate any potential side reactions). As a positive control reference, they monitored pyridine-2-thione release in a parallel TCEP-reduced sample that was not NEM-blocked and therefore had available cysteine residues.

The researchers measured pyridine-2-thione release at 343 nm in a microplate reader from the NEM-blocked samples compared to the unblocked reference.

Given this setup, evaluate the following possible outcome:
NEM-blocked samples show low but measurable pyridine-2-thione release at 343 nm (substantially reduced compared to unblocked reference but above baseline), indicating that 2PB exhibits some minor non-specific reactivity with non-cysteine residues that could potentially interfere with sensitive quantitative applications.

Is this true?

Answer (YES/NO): NO